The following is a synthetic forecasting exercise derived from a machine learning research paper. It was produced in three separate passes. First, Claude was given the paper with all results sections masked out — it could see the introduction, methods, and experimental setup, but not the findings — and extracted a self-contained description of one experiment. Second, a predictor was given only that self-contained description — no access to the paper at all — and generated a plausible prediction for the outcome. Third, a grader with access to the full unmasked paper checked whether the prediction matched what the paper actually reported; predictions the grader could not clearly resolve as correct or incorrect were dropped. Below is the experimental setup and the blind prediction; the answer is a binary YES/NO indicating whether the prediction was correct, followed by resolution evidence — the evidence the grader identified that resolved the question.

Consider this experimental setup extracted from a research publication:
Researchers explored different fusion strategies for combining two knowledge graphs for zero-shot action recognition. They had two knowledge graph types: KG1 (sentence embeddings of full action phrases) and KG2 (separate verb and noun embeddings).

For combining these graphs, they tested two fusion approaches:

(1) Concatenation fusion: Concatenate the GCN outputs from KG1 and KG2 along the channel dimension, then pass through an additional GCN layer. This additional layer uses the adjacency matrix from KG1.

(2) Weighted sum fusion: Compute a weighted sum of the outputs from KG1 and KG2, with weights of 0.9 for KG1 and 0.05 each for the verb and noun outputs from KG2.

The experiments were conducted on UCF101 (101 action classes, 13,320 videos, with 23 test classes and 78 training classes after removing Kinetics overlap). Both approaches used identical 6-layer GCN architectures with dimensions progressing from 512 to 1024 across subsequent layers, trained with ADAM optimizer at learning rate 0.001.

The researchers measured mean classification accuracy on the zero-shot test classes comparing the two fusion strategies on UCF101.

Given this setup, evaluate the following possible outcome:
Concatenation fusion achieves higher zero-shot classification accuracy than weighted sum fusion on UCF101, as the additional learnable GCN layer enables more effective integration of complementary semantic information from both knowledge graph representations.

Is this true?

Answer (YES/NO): NO